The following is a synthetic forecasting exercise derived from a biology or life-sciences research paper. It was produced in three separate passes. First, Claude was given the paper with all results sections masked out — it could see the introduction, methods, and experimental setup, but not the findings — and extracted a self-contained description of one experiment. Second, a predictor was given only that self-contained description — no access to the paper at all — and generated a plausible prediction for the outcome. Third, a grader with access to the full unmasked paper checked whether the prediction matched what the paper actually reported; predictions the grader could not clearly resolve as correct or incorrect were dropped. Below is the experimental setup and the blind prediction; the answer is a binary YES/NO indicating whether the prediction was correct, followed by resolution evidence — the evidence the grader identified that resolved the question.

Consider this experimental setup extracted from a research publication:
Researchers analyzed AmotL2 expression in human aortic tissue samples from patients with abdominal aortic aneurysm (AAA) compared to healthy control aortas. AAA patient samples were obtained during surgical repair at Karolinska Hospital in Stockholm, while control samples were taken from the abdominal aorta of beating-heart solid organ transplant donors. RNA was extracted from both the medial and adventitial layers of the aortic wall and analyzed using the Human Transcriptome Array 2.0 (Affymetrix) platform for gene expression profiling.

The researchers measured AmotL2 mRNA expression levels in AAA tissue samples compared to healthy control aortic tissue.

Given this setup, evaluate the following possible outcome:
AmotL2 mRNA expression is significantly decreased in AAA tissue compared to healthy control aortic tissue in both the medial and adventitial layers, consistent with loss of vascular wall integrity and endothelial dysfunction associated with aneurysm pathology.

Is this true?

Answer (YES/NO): NO